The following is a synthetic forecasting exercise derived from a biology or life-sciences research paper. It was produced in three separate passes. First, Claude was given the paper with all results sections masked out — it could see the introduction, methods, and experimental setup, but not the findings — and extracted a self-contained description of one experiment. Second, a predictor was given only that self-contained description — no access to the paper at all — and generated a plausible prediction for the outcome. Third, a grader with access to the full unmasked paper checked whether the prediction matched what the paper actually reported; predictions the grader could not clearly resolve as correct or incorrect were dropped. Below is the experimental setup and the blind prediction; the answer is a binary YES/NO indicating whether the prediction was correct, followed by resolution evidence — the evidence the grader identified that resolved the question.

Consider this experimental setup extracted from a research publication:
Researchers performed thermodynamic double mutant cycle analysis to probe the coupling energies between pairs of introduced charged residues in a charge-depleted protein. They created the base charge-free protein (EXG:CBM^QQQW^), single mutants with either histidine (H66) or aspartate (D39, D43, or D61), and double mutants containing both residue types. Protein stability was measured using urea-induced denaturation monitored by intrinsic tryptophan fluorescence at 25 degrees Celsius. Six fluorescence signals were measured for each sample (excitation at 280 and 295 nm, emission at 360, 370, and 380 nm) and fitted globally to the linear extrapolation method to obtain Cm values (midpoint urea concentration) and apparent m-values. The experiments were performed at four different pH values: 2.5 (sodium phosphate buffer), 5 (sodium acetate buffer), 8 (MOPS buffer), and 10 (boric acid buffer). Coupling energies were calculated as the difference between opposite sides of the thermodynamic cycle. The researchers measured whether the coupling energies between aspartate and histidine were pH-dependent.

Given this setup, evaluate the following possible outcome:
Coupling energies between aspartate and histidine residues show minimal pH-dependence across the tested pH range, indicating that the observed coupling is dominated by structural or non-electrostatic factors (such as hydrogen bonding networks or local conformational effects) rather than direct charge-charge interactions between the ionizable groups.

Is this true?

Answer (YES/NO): NO